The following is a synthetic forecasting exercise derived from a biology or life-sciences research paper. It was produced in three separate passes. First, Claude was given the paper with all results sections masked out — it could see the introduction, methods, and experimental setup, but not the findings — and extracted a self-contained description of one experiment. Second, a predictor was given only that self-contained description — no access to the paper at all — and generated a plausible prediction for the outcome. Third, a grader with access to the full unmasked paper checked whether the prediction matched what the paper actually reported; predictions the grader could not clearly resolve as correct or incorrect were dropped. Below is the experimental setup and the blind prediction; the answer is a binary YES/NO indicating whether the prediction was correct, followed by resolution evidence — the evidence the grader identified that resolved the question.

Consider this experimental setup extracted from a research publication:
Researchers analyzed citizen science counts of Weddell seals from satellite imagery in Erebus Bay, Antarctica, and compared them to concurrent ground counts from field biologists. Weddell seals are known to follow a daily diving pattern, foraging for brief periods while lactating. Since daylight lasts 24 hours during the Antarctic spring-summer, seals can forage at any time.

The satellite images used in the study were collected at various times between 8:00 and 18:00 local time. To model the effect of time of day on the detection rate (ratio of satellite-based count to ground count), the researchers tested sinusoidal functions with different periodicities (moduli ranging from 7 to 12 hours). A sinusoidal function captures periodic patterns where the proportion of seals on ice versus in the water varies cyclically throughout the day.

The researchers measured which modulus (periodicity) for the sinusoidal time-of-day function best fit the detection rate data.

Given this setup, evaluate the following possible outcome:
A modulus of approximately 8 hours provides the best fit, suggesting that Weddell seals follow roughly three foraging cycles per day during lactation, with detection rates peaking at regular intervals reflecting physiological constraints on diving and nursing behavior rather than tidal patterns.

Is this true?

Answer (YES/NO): NO